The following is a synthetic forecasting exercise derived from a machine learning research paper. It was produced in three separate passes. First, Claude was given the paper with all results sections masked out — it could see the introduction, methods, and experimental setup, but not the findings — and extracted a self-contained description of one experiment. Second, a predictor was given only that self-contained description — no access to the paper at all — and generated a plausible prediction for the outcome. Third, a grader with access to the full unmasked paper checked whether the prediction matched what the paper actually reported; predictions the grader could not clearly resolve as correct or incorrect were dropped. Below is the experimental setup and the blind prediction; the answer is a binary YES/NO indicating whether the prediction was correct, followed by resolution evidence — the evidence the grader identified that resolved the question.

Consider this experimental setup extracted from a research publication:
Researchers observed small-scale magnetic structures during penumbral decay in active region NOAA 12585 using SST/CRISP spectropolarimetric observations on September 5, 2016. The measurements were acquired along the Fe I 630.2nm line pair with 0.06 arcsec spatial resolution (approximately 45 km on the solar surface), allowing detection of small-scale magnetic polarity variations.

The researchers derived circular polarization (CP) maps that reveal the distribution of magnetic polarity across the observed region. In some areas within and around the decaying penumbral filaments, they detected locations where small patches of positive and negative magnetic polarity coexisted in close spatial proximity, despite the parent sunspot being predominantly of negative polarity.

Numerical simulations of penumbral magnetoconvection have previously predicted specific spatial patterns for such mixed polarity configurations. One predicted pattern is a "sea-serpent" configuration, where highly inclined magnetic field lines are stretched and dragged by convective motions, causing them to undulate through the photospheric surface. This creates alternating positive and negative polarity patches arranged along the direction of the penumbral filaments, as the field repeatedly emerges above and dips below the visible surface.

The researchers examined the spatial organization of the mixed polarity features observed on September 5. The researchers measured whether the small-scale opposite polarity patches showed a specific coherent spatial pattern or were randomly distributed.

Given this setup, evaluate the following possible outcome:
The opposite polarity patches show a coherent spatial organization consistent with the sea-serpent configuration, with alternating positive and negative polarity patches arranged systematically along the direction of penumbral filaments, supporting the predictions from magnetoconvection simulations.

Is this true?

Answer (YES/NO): YES